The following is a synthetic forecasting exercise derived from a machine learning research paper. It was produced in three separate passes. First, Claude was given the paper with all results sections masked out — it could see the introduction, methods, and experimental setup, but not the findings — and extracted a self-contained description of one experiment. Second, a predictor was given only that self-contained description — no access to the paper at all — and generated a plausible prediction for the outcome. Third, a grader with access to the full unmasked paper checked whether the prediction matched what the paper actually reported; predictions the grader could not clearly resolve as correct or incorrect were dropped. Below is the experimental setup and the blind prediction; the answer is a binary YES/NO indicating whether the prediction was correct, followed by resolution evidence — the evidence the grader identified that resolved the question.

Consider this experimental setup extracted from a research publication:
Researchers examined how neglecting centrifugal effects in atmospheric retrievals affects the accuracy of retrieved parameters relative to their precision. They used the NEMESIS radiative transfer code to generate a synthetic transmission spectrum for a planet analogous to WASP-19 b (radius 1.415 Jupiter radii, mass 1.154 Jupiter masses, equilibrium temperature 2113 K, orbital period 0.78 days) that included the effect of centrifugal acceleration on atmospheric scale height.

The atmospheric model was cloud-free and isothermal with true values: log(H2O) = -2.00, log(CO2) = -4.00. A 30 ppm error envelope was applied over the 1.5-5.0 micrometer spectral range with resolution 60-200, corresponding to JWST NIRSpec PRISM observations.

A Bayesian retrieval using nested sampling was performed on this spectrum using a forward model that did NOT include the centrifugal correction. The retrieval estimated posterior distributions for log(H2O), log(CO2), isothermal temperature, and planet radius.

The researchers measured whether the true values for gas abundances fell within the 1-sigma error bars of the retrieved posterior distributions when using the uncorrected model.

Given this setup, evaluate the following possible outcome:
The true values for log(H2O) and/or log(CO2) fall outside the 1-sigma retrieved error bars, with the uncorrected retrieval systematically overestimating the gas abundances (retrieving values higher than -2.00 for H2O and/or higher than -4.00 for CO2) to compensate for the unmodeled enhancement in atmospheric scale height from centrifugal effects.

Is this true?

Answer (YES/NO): NO